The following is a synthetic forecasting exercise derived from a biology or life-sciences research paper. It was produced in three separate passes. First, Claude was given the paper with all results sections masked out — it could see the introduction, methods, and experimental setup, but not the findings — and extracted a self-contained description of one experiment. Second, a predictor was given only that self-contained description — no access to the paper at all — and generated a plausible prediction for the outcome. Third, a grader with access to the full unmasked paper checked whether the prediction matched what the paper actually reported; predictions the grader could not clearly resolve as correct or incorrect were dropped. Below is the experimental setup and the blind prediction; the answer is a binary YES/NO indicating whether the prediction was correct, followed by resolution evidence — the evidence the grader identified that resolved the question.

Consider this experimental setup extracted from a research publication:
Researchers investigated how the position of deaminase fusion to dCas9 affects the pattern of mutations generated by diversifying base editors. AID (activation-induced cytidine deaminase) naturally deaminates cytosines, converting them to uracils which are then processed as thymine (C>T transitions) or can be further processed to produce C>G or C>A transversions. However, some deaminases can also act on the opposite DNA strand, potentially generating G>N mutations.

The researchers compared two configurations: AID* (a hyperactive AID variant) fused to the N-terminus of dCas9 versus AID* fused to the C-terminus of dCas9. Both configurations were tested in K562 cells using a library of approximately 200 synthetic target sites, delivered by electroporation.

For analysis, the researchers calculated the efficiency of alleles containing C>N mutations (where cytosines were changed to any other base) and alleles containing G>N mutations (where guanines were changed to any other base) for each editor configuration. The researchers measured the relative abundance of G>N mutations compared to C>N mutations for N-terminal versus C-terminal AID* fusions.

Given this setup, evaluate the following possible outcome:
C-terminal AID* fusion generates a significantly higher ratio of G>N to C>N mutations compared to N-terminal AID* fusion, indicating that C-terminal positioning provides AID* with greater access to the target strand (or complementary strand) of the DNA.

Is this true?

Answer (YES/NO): NO